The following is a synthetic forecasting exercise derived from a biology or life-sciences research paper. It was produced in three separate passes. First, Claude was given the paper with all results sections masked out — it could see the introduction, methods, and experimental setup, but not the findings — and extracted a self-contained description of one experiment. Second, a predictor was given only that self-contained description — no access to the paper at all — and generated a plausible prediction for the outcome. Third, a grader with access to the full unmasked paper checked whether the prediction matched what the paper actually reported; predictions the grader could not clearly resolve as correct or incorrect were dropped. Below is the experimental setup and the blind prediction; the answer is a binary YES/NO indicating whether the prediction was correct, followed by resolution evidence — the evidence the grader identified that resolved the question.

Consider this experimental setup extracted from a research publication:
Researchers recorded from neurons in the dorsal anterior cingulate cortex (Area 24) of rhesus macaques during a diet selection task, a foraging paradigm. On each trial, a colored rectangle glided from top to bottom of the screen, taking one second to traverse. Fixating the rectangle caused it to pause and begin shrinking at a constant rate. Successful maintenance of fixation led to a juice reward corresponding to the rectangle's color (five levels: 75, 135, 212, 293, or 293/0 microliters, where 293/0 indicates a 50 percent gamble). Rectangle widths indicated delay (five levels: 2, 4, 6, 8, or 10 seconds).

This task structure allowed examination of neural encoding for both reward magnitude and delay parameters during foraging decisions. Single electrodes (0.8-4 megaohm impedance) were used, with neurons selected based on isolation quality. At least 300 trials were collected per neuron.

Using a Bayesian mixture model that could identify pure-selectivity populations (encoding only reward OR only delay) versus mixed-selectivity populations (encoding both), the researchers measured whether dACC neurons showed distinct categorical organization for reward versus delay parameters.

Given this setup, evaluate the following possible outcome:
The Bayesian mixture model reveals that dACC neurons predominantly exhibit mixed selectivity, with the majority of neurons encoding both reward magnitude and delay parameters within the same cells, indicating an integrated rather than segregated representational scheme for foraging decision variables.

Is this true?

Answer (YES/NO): YES